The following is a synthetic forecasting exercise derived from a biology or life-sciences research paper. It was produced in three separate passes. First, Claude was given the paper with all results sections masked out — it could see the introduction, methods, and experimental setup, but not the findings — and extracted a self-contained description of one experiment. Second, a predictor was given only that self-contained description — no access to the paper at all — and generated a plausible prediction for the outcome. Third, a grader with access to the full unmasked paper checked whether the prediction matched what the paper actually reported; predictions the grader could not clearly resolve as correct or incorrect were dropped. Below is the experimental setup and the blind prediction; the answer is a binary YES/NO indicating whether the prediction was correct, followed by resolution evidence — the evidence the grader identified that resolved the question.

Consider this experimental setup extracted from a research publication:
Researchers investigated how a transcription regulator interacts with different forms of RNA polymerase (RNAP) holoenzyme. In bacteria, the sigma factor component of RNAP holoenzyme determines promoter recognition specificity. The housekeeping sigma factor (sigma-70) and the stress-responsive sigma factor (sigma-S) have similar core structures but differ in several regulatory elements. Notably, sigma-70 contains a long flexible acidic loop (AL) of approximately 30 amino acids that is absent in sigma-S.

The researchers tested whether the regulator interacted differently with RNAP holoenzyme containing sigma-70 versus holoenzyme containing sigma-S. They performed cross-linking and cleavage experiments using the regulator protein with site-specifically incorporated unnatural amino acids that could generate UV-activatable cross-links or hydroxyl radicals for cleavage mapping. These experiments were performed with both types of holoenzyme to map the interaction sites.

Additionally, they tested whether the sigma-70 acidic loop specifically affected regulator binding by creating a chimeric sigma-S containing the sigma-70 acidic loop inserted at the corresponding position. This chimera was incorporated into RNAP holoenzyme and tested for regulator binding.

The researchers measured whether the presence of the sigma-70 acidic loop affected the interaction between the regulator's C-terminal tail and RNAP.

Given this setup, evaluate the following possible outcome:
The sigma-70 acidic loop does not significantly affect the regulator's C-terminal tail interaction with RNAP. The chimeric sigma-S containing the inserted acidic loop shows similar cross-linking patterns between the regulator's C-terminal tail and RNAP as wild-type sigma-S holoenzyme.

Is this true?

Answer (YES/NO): NO